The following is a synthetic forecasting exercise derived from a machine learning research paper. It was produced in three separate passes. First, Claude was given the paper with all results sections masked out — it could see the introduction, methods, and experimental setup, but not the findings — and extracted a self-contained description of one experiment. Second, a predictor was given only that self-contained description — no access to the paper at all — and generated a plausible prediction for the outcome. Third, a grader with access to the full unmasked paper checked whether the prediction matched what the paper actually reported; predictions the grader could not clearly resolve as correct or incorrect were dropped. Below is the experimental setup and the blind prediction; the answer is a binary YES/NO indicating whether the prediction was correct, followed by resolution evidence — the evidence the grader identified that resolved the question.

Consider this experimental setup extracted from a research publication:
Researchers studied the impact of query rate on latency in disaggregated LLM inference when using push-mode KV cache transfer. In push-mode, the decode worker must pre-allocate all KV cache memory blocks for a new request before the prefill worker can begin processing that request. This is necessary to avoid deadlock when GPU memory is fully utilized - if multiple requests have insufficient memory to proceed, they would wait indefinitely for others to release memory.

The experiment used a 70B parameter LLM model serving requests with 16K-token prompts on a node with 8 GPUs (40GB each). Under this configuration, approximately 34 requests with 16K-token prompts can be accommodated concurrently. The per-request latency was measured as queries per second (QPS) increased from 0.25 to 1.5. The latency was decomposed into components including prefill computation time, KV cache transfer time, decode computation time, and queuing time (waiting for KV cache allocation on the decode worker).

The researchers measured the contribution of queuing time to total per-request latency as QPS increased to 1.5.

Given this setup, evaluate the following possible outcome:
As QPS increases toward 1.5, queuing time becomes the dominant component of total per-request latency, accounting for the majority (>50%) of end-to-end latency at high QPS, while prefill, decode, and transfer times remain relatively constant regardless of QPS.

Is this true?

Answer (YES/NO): NO